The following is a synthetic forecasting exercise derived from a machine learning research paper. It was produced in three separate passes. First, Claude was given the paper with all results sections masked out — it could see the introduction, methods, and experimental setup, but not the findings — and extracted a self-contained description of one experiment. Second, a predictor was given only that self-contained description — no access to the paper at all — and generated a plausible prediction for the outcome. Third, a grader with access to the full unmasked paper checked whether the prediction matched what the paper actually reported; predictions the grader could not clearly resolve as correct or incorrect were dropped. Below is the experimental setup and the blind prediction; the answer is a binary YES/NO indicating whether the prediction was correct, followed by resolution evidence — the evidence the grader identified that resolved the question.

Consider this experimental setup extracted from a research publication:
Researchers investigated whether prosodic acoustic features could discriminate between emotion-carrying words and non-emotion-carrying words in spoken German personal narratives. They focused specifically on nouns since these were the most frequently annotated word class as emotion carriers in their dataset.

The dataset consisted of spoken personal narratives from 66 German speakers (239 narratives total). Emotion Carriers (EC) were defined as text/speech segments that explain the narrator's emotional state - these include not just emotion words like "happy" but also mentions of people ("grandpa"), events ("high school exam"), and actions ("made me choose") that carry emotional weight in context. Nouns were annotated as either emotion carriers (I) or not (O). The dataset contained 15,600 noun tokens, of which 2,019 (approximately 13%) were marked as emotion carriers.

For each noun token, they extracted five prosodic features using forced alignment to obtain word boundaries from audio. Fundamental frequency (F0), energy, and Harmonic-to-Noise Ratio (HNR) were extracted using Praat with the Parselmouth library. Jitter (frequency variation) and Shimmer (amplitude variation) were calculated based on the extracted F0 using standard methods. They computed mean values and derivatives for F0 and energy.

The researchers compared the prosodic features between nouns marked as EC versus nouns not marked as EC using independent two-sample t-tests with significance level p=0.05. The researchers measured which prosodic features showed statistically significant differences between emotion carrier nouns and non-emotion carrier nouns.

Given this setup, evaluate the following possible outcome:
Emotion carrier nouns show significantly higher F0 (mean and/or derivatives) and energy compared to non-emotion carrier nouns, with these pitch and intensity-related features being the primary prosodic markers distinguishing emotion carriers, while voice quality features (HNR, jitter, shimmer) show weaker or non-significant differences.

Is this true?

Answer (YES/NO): NO